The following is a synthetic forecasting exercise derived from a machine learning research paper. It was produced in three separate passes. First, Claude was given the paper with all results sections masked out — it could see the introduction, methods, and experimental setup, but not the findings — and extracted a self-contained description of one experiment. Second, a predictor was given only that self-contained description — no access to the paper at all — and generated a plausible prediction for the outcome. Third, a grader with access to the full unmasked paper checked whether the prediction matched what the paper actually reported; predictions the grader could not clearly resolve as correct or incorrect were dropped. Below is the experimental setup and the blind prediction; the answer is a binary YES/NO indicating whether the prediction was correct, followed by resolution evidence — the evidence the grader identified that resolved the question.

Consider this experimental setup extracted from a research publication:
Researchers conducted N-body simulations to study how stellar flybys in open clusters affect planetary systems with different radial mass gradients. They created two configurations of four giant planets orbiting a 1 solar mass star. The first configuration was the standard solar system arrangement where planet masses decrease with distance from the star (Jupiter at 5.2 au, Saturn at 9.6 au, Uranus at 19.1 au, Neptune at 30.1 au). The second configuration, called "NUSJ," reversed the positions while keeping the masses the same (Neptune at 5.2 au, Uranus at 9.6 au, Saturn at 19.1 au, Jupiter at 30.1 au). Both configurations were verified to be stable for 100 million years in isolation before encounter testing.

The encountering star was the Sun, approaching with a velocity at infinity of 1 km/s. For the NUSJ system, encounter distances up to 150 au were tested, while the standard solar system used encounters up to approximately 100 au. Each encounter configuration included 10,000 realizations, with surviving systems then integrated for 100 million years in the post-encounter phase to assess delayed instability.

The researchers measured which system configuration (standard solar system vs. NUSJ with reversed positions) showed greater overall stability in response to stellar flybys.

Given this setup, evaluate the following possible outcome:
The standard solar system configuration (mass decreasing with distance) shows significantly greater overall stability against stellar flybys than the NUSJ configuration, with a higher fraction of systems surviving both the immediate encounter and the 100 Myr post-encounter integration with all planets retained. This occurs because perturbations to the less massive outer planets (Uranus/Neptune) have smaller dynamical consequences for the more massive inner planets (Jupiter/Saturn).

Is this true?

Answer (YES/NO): YES